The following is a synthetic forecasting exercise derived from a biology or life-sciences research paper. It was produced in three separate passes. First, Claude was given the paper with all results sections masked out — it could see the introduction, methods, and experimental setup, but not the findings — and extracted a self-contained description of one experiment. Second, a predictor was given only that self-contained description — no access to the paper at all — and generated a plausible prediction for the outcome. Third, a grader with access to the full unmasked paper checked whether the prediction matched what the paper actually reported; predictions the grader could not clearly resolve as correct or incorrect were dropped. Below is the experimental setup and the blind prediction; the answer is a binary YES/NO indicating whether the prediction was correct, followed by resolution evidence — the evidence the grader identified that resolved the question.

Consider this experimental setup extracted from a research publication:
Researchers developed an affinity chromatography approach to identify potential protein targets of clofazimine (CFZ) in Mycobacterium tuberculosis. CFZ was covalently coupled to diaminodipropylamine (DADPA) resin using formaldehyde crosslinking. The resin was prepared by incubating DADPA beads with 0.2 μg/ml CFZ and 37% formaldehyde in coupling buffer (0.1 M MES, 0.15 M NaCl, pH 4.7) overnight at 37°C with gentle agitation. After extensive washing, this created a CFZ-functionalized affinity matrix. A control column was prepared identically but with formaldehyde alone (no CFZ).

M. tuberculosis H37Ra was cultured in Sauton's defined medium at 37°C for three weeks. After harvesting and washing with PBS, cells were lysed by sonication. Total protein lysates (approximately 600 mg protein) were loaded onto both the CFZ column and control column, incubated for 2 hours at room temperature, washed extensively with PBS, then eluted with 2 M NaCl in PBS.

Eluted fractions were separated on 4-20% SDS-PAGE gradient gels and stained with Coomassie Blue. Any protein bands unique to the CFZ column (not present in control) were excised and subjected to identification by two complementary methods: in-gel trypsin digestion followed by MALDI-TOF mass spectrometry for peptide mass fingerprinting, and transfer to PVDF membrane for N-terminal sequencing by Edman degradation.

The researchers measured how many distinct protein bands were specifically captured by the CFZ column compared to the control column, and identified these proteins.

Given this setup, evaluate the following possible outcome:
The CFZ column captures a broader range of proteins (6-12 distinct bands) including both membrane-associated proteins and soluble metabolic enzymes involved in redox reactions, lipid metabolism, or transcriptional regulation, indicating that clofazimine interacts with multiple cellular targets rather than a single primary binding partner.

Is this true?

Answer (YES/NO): NO